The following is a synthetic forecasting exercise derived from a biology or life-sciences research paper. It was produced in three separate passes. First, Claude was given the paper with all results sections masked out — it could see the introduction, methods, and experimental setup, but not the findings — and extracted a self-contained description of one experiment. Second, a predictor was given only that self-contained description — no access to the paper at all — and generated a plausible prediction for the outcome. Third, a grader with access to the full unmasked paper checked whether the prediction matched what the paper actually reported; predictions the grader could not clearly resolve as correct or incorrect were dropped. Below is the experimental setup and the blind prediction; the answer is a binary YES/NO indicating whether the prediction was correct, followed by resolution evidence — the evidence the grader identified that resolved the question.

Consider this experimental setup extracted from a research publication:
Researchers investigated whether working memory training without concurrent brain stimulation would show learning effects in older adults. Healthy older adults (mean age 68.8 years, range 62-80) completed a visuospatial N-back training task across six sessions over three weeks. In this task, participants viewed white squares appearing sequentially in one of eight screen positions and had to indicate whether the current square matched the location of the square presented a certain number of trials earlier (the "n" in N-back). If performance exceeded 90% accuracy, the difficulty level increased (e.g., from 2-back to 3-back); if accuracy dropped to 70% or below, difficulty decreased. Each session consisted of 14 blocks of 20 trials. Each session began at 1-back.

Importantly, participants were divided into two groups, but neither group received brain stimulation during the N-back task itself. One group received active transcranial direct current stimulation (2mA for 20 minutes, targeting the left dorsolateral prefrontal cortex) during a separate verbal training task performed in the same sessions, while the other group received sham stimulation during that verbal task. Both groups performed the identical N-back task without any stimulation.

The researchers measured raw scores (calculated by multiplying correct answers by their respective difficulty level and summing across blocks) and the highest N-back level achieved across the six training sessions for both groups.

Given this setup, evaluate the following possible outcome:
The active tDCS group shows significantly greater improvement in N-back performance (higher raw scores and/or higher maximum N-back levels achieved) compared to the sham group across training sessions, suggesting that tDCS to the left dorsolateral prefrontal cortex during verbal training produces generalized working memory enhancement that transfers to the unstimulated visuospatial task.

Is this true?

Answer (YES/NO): NO